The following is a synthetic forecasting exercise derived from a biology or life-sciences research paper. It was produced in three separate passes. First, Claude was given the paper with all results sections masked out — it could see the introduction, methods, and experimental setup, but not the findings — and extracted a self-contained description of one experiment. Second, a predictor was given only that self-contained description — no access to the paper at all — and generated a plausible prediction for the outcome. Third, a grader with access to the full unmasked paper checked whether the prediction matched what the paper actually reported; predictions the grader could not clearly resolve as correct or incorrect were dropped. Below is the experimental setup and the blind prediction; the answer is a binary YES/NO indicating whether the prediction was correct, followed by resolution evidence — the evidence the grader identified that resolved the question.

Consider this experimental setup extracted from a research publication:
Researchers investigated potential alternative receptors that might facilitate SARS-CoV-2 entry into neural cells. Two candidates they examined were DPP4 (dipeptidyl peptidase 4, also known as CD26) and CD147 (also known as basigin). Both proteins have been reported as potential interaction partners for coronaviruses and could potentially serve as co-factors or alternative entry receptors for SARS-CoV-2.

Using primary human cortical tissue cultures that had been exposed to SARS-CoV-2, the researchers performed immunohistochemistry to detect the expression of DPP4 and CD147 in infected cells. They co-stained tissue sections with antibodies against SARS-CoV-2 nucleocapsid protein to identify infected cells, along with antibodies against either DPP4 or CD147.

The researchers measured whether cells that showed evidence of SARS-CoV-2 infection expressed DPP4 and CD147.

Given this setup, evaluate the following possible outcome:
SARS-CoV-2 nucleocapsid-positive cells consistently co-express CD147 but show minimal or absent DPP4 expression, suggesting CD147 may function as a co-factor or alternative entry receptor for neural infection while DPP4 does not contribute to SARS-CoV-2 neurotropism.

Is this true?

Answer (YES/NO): NO